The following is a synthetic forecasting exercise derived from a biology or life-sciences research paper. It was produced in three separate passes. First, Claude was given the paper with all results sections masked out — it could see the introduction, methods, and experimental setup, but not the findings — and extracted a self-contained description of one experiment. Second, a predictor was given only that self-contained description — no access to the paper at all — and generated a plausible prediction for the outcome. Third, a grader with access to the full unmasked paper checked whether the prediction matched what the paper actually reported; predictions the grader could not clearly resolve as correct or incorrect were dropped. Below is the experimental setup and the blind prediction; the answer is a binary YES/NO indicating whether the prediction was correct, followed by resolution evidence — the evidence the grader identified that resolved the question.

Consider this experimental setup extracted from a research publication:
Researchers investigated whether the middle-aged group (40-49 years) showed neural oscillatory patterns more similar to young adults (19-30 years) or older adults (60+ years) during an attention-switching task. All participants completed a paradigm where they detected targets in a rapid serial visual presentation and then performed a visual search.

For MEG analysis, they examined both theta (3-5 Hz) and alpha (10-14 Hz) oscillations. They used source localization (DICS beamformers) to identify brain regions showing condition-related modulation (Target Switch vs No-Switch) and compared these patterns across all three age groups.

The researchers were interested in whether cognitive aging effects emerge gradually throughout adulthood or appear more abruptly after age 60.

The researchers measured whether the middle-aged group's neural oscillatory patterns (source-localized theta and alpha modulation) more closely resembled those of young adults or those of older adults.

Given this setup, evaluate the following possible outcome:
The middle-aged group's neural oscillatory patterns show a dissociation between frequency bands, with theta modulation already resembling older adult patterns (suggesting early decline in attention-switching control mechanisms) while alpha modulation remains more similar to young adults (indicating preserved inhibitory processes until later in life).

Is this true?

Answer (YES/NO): NO